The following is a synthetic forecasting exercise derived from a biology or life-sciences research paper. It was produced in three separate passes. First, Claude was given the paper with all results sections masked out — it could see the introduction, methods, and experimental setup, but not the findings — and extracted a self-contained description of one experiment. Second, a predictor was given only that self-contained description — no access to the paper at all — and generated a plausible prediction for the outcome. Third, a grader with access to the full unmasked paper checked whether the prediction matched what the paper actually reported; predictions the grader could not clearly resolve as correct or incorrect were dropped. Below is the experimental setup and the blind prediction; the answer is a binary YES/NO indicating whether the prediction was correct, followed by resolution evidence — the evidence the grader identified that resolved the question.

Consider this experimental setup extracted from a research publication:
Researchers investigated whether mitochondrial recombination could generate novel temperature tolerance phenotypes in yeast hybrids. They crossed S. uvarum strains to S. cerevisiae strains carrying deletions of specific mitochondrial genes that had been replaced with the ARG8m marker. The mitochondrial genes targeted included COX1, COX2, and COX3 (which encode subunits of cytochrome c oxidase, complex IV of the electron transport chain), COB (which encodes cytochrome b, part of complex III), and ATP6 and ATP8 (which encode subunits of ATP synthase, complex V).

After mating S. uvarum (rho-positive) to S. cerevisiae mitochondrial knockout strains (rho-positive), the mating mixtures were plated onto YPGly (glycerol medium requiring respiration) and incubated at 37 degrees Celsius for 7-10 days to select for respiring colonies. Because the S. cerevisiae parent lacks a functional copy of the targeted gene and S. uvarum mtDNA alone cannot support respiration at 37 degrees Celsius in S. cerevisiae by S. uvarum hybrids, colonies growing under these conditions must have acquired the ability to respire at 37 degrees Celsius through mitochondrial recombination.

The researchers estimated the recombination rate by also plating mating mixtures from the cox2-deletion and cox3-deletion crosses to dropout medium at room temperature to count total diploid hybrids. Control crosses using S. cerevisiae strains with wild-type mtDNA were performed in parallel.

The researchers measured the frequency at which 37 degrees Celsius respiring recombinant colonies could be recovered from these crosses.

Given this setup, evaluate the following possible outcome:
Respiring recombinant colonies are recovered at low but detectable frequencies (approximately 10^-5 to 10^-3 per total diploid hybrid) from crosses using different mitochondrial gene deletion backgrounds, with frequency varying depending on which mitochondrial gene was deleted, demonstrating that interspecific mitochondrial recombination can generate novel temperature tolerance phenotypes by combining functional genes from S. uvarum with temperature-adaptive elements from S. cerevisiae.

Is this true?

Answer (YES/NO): YES